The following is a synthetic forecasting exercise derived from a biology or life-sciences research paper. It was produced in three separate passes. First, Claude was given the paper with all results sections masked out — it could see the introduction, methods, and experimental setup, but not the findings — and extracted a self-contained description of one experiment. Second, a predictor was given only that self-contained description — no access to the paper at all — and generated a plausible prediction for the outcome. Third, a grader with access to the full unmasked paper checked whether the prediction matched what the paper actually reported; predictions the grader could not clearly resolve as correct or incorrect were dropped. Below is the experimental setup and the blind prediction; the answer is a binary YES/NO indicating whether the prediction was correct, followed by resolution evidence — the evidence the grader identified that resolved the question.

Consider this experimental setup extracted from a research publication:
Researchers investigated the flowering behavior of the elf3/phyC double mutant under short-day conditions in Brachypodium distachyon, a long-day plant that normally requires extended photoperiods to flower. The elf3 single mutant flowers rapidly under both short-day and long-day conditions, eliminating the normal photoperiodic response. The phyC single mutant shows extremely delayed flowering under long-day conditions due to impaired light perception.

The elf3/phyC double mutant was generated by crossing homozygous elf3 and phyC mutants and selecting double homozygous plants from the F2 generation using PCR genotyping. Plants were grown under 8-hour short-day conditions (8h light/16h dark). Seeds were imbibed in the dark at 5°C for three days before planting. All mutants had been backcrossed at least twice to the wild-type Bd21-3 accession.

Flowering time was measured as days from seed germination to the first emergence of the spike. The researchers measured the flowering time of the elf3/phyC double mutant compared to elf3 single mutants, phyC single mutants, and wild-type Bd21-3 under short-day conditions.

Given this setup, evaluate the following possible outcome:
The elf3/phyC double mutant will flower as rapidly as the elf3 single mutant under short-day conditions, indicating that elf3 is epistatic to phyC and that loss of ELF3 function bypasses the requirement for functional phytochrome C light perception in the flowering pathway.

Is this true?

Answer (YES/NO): YES